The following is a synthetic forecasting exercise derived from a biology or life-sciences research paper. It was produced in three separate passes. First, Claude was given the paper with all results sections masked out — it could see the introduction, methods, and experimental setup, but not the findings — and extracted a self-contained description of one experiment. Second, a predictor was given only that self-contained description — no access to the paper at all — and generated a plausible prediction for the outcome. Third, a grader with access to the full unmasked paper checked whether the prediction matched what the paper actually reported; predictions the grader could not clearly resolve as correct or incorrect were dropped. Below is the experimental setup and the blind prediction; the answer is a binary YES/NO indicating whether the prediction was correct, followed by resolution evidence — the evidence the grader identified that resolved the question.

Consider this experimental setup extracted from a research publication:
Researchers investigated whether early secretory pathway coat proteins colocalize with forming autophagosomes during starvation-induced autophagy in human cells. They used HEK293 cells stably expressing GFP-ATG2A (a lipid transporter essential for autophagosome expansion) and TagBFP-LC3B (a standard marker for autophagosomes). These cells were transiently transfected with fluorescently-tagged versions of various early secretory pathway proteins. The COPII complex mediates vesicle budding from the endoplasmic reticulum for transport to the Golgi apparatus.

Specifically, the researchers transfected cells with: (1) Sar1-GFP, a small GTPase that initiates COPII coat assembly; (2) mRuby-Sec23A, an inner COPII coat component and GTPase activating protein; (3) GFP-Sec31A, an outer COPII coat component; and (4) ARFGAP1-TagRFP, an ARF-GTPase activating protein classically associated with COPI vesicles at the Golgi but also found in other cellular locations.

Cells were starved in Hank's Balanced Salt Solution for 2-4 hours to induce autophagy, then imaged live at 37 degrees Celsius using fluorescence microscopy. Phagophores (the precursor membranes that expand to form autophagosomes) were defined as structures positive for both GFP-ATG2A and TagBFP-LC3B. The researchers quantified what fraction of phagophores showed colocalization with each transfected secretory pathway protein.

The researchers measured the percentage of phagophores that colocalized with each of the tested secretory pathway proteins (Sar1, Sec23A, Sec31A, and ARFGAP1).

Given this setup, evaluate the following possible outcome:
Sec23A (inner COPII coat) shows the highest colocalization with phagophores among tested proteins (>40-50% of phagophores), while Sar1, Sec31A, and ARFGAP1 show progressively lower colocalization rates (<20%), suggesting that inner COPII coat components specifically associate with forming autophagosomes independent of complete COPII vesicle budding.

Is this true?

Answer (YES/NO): NO